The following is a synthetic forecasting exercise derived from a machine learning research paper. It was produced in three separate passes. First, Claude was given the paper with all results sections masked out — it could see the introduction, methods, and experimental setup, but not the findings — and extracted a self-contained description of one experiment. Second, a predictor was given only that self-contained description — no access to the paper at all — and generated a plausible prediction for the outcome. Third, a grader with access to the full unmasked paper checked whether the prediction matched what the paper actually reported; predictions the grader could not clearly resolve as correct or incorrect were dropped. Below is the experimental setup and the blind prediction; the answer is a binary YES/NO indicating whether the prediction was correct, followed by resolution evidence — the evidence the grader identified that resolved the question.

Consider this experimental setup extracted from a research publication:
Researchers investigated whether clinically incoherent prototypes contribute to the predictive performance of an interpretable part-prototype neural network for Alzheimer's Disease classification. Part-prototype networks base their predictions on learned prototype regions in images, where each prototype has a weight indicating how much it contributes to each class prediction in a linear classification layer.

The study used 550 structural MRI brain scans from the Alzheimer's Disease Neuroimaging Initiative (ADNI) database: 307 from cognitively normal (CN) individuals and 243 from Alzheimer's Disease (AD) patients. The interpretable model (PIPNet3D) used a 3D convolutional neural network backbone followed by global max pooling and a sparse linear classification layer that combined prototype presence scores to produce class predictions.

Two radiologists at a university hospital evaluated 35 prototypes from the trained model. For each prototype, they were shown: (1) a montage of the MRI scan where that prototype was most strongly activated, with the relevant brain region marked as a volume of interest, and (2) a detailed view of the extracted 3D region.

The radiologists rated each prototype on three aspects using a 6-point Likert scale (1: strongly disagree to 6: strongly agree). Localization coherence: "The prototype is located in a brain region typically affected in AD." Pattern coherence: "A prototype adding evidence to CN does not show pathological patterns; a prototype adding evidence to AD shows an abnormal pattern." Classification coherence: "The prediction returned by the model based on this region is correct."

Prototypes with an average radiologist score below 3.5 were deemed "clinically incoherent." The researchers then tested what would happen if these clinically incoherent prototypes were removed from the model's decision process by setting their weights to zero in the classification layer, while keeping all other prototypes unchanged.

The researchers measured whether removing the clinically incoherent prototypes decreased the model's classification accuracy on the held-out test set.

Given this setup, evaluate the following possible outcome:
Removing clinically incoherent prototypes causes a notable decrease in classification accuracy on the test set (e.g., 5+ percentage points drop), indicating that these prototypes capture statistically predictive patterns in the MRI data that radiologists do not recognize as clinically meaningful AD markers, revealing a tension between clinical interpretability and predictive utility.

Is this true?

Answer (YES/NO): NO